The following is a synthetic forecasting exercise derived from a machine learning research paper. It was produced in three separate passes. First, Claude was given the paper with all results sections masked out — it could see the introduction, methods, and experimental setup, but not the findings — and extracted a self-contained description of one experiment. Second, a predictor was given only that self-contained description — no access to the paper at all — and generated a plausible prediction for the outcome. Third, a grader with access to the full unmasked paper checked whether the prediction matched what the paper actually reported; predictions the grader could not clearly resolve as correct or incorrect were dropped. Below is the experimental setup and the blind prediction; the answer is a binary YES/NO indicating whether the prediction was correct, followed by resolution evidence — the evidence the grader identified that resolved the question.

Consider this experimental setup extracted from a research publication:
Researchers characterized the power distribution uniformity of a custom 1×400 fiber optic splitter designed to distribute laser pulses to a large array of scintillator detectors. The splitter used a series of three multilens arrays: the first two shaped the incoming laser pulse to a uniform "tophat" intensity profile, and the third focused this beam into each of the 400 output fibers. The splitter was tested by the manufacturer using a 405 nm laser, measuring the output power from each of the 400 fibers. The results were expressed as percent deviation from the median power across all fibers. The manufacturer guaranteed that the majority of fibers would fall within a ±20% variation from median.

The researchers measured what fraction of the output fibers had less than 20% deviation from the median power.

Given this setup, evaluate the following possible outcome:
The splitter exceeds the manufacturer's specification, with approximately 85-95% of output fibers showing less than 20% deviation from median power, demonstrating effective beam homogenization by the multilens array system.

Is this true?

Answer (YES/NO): NO